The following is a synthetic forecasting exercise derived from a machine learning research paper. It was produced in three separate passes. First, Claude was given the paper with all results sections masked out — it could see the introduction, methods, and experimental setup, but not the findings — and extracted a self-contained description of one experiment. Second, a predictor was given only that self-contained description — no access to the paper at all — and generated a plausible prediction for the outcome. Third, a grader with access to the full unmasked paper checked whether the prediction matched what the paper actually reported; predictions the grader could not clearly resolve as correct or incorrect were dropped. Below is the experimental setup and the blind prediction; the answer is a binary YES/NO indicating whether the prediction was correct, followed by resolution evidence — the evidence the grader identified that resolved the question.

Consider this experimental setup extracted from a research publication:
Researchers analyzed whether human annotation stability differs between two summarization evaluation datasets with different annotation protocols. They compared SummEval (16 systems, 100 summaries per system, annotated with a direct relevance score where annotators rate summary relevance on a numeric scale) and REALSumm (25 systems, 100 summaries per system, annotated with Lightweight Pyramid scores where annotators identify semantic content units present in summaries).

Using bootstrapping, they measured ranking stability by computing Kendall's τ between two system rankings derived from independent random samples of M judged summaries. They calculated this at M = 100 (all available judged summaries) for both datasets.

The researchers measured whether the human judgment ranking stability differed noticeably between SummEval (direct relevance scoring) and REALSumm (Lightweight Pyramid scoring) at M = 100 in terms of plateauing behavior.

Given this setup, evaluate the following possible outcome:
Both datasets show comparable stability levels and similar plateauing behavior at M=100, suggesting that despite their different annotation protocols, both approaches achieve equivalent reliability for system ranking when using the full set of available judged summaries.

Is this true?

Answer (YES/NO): NO